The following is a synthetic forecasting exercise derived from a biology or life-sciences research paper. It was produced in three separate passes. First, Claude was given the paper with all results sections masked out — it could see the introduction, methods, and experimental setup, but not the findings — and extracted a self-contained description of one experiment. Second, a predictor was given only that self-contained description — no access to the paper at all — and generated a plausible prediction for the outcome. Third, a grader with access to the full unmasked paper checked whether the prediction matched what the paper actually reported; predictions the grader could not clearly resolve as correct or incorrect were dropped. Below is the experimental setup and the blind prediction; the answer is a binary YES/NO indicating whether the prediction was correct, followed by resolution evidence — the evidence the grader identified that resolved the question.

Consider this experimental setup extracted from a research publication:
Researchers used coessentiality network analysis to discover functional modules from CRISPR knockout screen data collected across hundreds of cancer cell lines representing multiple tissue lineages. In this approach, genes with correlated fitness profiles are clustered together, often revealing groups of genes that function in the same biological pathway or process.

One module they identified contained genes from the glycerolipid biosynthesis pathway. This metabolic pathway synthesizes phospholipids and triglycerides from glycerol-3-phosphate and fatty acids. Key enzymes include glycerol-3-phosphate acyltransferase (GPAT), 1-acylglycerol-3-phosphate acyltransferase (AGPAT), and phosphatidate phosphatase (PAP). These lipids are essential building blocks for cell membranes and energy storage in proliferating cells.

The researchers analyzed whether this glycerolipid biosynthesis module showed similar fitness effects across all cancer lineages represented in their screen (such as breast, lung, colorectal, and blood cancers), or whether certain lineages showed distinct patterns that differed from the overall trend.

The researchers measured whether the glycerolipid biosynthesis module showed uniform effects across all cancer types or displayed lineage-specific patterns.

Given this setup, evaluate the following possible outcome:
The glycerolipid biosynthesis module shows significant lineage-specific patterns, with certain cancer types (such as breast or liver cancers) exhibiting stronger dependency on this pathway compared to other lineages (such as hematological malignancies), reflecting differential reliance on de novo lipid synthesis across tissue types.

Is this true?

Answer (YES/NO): NO